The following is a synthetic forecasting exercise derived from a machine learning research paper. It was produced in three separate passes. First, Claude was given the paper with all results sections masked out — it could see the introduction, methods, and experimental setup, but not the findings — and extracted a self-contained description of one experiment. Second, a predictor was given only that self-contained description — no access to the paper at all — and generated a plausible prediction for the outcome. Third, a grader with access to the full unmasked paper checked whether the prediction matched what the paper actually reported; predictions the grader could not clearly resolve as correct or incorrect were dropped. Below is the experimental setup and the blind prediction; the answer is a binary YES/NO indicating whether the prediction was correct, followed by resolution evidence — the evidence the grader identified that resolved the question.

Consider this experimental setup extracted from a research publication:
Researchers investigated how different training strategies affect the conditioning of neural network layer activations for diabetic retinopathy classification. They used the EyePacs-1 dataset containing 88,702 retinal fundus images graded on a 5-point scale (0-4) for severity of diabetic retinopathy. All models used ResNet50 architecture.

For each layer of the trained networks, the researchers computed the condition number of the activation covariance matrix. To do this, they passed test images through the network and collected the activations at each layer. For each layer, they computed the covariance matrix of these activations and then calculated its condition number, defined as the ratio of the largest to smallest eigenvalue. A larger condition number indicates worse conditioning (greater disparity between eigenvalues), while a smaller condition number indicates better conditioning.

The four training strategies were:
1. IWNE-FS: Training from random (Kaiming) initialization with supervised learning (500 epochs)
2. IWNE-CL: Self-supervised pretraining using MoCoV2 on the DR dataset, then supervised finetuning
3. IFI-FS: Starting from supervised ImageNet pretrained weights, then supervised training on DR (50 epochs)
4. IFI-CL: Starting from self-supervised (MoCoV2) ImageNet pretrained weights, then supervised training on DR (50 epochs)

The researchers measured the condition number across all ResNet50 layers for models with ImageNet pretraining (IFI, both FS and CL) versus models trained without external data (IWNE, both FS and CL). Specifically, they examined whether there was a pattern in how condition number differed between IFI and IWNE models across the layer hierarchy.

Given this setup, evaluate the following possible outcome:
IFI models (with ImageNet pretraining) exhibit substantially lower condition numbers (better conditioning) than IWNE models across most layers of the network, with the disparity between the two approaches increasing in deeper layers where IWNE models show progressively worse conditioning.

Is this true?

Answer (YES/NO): NO